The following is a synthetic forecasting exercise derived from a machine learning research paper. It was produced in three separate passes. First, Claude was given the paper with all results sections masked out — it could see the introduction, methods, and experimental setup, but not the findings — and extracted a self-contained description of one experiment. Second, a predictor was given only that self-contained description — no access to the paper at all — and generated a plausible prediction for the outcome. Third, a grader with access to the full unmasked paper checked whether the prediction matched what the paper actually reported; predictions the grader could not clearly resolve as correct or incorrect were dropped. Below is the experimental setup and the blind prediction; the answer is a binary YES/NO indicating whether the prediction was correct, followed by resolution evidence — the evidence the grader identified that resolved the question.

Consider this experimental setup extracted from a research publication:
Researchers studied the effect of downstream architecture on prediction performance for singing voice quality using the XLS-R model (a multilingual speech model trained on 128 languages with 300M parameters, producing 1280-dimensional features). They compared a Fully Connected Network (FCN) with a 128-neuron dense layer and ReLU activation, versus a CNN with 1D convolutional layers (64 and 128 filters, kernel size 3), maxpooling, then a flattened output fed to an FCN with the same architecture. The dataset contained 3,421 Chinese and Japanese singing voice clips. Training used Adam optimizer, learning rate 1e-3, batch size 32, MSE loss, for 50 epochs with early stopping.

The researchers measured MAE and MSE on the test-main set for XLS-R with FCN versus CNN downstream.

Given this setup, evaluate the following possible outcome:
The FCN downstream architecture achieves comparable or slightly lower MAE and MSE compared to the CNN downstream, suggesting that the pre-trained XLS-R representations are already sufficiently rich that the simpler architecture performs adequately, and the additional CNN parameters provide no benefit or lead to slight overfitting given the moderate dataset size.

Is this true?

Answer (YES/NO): NO